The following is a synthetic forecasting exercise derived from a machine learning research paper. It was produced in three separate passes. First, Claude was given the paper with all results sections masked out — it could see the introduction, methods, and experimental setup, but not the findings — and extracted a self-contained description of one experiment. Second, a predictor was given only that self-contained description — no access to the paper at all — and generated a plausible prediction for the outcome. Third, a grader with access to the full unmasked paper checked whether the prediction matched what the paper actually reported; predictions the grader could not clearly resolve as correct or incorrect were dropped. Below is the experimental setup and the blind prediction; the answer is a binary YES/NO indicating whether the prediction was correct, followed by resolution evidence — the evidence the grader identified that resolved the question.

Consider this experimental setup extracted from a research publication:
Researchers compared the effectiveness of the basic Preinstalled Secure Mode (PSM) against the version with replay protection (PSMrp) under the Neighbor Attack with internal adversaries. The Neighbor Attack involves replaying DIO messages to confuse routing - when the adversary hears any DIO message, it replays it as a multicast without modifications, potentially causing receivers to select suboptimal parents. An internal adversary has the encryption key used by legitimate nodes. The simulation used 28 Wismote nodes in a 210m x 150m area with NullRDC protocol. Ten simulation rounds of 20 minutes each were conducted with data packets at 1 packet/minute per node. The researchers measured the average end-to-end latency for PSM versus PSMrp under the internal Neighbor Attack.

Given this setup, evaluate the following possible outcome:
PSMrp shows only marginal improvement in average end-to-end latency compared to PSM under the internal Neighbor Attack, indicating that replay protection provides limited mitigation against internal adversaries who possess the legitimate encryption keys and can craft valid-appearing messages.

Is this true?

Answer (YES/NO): NO